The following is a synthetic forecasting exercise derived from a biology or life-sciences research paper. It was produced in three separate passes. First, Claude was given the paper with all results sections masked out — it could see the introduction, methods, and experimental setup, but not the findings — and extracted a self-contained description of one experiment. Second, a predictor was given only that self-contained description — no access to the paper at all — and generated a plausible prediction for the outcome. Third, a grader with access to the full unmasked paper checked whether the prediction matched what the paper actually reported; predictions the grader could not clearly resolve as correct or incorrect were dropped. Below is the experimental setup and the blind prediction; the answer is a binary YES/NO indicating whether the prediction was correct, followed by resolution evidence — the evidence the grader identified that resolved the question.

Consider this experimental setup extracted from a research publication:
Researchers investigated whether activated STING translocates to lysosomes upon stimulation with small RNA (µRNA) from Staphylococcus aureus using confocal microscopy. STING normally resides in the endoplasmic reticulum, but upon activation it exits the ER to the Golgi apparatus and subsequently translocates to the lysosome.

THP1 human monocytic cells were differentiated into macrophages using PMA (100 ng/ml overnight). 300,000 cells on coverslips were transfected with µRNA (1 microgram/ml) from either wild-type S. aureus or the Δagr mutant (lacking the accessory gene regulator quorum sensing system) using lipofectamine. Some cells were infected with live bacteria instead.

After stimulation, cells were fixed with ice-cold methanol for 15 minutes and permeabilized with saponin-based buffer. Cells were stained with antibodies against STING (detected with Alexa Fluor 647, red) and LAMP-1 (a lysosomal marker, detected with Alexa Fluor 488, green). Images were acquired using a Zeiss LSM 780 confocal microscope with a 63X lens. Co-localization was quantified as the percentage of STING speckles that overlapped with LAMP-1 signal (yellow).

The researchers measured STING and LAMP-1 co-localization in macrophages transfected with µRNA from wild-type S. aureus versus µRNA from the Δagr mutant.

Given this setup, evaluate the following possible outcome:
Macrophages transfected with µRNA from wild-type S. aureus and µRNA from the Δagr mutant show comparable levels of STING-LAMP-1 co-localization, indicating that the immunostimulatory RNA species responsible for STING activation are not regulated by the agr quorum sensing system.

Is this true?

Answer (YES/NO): NO